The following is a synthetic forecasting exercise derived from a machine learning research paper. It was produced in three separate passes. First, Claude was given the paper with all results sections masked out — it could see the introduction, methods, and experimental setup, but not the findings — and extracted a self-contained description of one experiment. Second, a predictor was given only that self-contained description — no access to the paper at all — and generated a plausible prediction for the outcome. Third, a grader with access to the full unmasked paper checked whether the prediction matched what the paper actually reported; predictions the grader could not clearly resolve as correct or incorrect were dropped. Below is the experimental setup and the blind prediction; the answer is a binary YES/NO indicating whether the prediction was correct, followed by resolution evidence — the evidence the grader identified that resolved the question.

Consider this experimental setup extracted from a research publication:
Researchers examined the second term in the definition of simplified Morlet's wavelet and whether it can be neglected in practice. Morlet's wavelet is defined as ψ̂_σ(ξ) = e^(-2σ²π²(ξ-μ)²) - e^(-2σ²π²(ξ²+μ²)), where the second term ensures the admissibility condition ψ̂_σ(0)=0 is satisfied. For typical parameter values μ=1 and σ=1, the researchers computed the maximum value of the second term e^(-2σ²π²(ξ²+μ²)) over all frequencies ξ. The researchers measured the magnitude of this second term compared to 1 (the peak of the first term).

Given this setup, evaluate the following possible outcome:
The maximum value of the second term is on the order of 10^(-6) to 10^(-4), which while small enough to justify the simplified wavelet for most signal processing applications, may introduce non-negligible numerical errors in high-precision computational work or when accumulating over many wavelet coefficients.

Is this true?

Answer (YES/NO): NO